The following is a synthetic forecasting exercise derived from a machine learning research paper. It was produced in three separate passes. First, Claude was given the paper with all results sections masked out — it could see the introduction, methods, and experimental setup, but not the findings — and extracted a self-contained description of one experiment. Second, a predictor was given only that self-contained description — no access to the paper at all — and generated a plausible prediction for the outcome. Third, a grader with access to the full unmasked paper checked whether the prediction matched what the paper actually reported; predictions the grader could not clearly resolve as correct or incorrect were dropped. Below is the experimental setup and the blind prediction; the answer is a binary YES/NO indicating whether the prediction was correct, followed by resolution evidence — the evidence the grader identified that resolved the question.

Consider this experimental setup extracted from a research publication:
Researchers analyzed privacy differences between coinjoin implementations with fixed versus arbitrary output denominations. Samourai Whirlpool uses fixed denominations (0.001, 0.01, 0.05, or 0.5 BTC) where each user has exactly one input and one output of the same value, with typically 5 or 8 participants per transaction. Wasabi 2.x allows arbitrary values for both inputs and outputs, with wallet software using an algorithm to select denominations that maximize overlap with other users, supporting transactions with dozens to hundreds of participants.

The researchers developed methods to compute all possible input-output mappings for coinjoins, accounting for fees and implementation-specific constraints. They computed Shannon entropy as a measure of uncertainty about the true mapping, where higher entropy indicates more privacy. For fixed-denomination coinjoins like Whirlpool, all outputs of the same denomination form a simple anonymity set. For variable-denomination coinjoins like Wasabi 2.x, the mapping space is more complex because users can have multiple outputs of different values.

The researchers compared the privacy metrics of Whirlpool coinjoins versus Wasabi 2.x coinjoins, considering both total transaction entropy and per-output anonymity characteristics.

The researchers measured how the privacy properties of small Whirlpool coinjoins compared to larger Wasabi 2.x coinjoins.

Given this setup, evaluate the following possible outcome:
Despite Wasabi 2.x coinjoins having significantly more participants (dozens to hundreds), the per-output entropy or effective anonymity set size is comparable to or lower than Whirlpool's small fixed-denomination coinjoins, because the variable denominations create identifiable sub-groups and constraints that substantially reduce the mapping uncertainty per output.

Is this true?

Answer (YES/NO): NO